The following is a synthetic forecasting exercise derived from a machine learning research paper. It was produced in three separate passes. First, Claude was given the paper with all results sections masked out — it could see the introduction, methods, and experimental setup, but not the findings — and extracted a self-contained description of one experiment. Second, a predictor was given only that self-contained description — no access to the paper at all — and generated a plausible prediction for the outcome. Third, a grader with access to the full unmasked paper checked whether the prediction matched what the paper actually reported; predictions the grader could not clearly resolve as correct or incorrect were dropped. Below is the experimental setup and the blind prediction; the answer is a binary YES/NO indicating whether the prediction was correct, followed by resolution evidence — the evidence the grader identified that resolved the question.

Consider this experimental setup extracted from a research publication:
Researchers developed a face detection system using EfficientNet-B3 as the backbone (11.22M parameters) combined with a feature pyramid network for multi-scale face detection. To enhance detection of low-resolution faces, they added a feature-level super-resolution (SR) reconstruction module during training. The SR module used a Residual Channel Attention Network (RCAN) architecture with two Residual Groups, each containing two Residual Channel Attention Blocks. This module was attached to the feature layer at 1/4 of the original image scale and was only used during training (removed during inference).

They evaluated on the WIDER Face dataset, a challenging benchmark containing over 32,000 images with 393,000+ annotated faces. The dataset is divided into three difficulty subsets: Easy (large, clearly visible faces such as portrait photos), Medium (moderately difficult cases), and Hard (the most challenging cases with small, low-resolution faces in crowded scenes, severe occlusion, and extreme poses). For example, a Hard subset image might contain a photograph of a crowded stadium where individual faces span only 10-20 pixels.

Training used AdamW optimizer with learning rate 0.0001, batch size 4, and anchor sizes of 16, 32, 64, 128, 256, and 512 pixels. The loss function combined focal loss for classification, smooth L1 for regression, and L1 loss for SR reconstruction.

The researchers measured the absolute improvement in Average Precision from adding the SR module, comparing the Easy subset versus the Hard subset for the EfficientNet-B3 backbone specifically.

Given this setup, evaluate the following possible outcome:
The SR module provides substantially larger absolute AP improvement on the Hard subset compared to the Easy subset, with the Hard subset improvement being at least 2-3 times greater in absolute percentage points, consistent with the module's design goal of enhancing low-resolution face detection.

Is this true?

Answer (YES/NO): NO